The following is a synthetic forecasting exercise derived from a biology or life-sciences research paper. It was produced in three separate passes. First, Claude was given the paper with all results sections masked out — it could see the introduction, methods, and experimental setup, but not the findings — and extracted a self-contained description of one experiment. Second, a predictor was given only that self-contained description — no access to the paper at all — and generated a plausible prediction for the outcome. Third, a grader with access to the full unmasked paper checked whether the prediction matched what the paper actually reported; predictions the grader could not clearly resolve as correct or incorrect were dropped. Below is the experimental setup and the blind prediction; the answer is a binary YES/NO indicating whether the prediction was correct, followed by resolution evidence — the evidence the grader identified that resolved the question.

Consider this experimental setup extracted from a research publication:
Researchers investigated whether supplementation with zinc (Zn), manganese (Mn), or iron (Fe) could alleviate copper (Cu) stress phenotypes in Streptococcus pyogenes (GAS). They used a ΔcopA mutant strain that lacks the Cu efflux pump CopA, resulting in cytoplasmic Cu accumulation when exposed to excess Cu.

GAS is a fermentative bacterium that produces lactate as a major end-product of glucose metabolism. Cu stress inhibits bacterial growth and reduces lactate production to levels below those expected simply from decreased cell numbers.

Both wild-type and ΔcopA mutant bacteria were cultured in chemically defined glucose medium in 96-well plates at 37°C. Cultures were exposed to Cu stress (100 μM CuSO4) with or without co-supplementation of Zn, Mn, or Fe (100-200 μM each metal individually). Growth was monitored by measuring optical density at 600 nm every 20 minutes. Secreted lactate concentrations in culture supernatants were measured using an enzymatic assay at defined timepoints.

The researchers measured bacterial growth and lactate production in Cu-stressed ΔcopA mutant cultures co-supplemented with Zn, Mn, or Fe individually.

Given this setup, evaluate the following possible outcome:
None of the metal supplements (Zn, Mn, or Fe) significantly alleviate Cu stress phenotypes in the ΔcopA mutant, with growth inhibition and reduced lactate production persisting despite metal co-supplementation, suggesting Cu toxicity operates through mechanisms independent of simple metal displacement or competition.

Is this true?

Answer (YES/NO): NO